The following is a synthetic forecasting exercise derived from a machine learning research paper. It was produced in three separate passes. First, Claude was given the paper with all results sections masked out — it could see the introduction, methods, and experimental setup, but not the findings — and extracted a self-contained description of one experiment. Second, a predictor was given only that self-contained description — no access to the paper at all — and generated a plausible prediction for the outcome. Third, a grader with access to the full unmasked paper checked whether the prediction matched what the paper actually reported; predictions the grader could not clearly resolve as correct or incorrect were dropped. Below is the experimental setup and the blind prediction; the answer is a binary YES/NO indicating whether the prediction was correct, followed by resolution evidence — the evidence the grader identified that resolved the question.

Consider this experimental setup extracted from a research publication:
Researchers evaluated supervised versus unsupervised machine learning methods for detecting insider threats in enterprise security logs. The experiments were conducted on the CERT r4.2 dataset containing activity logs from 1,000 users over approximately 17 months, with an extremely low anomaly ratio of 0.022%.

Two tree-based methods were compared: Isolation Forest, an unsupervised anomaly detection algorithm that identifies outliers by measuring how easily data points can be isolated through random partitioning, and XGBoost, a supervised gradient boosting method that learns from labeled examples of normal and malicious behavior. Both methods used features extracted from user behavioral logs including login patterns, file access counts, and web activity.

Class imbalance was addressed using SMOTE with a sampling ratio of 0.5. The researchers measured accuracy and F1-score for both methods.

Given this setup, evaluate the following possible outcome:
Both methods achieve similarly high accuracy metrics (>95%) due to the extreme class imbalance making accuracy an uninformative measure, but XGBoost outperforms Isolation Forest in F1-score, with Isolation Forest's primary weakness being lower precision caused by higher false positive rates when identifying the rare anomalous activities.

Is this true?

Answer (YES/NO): YES